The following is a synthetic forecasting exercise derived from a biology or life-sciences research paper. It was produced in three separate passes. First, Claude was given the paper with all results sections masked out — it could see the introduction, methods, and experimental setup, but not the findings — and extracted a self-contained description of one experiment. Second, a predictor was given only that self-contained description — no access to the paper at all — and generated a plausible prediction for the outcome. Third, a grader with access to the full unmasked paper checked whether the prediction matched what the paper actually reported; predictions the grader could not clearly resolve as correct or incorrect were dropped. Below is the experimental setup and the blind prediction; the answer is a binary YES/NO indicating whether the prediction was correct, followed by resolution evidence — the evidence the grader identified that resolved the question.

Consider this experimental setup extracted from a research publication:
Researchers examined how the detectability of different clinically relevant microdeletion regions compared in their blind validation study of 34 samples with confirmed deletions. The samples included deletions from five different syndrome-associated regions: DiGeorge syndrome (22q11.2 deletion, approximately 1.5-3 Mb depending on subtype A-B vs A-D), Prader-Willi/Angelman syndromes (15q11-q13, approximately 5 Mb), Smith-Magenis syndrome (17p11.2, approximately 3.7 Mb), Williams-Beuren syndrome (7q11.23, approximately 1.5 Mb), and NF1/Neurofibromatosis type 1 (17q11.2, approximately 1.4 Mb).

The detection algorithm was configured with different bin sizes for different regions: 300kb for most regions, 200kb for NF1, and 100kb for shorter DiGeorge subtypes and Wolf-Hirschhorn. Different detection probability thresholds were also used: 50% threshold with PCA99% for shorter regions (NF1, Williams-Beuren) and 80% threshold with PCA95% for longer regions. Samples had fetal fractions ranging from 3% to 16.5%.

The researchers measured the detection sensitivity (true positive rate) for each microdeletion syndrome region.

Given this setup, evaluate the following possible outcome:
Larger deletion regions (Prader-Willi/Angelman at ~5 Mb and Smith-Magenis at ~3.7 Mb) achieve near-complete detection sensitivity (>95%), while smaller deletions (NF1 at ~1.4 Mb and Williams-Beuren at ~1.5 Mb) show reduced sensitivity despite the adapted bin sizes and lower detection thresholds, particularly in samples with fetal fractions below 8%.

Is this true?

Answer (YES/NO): NO